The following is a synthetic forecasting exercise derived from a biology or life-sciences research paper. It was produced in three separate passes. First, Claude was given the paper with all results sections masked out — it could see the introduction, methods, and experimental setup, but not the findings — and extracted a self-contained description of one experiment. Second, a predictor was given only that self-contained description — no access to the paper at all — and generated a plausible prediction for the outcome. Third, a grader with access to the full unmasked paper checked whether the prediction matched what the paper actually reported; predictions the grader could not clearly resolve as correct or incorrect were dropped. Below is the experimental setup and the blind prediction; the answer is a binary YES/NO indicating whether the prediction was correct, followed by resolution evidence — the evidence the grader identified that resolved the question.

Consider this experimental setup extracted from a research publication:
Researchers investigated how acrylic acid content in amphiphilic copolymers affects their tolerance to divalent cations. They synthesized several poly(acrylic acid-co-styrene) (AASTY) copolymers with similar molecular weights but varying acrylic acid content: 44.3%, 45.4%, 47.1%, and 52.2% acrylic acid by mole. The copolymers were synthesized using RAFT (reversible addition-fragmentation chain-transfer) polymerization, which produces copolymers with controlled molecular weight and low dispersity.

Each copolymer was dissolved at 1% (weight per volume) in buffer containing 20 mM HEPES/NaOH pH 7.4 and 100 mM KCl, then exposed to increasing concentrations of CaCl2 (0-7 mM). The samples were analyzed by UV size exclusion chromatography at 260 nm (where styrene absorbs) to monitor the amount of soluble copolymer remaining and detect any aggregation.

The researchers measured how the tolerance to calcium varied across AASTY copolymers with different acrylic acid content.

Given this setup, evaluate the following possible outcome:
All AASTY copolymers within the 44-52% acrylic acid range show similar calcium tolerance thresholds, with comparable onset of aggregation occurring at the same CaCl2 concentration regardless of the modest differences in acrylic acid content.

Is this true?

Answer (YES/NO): NO